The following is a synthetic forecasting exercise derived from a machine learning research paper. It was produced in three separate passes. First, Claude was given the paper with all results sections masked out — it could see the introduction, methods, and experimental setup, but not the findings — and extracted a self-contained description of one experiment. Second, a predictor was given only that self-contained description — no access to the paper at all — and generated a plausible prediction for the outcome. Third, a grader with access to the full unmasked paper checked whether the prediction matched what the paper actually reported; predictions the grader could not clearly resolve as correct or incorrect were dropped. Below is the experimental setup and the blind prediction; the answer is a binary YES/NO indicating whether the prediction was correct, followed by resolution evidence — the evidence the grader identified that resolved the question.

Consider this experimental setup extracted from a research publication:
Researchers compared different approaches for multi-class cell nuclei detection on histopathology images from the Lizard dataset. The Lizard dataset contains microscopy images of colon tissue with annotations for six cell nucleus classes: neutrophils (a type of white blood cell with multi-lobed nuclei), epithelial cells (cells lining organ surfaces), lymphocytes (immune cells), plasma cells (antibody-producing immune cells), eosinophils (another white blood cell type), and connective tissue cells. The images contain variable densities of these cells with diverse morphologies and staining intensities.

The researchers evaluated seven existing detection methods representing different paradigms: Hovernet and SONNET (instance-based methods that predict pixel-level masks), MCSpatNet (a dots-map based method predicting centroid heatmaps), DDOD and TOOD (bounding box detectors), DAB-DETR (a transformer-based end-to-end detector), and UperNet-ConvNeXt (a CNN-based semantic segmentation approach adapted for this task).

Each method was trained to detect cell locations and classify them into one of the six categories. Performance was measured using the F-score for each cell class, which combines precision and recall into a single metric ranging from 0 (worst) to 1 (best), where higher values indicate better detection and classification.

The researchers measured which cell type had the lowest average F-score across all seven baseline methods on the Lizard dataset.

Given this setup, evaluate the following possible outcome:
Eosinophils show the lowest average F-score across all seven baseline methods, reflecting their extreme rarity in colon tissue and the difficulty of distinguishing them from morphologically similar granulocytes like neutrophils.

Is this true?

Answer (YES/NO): NO